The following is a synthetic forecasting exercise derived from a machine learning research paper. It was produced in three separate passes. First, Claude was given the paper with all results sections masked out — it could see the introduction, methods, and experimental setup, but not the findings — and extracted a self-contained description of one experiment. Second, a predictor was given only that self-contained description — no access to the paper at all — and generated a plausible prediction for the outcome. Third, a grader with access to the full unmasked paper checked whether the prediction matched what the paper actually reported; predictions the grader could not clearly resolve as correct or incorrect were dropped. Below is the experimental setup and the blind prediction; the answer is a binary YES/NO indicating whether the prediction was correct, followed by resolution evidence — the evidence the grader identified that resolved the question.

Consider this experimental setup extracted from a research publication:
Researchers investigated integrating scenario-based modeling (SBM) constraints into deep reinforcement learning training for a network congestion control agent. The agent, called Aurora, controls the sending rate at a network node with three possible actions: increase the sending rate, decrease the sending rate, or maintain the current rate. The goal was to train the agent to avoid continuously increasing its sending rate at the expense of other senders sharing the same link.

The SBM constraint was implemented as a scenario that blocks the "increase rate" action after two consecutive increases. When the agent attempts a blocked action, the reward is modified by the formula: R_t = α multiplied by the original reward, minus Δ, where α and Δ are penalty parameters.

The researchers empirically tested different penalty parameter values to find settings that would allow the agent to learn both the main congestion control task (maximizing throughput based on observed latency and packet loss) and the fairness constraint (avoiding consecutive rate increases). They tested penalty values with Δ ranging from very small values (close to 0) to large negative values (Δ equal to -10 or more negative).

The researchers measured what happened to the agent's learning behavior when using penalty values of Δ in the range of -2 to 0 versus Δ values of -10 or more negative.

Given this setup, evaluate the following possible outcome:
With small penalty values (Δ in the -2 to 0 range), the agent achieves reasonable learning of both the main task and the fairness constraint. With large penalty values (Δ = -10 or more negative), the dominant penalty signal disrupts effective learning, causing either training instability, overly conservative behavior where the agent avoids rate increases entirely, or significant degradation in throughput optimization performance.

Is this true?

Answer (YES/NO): NO